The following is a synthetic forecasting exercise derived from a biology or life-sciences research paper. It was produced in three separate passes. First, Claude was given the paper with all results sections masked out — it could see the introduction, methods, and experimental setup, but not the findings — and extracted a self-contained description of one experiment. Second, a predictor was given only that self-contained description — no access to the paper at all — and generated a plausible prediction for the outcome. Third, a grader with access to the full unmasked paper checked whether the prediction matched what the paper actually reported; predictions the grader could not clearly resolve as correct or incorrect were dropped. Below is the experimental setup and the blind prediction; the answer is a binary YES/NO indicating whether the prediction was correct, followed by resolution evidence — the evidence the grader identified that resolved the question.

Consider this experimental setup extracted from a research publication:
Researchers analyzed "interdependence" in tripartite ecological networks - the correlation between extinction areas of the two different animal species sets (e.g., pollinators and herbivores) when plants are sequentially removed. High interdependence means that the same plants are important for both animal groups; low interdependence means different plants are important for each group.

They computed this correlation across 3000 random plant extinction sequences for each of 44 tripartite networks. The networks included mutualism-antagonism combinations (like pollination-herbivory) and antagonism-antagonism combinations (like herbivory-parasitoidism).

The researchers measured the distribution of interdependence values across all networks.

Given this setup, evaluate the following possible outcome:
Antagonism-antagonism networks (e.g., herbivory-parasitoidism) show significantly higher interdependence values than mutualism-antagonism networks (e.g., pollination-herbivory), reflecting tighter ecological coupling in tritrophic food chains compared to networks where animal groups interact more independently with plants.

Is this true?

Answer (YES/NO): YES